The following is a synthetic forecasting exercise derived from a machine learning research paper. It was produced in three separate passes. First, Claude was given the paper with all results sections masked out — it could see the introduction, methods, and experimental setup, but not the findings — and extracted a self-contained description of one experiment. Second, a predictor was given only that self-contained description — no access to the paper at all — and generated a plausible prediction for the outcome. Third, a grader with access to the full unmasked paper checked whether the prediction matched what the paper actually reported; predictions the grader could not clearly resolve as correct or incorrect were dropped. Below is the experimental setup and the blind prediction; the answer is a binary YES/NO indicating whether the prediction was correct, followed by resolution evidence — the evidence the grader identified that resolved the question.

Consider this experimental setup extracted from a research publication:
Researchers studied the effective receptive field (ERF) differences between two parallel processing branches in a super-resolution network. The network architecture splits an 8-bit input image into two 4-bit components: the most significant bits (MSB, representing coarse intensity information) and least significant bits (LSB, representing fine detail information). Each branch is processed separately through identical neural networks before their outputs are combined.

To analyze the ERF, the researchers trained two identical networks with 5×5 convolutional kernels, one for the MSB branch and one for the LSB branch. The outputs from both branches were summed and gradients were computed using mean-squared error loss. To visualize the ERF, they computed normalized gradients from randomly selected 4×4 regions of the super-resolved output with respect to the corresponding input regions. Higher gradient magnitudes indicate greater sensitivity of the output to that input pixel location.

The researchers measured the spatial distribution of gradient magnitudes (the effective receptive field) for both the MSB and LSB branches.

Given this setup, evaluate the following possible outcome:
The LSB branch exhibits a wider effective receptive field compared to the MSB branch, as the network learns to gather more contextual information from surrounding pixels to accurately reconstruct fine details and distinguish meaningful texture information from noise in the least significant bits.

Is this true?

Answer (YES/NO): NO